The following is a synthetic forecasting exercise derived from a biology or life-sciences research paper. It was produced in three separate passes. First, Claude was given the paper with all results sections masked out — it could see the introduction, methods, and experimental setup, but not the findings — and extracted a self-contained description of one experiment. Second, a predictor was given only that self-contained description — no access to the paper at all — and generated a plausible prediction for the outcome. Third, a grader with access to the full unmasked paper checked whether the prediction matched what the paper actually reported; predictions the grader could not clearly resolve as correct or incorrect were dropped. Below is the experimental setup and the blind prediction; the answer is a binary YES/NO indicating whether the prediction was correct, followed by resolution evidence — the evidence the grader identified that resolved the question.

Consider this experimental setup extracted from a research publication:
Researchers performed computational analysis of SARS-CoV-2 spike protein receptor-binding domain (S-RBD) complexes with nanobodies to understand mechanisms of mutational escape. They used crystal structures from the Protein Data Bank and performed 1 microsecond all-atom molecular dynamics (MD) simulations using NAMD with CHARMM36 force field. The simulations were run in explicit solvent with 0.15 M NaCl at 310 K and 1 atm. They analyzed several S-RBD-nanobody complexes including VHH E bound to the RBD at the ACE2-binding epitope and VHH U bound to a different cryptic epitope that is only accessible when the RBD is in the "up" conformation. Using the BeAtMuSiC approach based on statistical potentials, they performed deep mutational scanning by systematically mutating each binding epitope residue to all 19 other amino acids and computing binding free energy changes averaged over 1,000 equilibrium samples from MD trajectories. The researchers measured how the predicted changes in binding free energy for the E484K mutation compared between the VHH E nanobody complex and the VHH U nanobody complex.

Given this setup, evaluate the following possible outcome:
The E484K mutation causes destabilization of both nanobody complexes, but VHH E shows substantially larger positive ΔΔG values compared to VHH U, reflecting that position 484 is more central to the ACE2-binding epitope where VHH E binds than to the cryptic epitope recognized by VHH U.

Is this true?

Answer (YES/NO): NO